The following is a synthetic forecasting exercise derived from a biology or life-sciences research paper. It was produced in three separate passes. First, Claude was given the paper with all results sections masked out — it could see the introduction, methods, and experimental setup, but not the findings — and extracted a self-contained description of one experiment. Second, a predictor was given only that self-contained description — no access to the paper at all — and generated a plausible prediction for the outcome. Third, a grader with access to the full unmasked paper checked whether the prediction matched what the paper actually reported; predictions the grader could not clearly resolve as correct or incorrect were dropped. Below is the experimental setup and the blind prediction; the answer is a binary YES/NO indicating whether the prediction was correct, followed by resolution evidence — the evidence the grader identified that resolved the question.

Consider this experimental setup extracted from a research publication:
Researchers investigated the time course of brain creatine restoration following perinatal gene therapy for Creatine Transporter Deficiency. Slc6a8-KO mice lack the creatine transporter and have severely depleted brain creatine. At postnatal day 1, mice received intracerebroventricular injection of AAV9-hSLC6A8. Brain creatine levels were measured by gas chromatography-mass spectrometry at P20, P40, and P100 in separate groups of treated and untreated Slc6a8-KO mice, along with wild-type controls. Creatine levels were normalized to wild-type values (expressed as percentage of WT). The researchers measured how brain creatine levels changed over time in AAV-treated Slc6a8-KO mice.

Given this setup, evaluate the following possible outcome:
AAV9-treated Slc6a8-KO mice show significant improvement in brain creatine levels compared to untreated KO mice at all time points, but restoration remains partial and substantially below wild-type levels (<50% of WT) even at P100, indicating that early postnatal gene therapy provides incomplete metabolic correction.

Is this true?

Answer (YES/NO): NO